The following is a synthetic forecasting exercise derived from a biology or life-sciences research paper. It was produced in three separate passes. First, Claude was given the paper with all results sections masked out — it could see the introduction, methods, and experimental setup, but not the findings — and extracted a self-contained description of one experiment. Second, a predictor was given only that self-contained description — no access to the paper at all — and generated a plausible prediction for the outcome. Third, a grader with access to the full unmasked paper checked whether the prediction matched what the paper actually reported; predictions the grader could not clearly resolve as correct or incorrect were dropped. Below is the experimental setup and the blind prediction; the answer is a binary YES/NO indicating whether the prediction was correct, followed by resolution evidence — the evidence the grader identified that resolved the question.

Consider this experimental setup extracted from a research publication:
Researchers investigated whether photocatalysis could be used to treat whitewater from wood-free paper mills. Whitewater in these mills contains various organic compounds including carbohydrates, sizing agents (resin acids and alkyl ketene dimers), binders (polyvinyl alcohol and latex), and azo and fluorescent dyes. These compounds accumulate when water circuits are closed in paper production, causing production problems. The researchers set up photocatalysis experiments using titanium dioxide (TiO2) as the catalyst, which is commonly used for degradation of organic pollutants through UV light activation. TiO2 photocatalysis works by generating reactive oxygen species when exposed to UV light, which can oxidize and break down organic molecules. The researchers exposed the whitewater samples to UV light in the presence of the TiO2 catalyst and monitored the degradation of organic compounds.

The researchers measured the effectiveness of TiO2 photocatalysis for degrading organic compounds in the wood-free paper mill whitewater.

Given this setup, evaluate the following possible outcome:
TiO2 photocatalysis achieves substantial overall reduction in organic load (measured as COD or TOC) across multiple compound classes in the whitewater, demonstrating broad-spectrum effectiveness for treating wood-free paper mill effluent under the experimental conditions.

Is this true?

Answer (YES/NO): NO